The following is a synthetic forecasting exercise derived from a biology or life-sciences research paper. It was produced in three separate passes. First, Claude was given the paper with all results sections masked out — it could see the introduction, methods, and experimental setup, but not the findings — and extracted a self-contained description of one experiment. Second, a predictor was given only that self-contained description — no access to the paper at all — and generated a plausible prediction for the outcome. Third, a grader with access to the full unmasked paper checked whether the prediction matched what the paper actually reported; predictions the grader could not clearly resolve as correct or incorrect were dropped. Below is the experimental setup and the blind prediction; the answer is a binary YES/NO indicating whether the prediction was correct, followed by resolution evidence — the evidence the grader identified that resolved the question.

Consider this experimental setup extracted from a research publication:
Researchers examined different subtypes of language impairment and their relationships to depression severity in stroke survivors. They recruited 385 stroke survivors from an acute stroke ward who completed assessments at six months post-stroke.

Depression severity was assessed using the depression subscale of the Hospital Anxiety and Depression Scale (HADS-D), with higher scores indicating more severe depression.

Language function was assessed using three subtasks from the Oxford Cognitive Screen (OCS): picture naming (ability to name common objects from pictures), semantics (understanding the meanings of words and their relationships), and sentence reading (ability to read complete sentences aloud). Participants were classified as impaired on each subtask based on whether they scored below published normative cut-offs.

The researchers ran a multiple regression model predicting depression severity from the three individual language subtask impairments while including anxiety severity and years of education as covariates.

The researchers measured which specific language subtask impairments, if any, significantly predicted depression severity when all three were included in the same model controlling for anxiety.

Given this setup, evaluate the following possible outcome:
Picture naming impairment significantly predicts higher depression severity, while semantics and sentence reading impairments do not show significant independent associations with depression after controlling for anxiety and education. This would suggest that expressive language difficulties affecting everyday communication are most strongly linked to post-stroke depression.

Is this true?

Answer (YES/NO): YES